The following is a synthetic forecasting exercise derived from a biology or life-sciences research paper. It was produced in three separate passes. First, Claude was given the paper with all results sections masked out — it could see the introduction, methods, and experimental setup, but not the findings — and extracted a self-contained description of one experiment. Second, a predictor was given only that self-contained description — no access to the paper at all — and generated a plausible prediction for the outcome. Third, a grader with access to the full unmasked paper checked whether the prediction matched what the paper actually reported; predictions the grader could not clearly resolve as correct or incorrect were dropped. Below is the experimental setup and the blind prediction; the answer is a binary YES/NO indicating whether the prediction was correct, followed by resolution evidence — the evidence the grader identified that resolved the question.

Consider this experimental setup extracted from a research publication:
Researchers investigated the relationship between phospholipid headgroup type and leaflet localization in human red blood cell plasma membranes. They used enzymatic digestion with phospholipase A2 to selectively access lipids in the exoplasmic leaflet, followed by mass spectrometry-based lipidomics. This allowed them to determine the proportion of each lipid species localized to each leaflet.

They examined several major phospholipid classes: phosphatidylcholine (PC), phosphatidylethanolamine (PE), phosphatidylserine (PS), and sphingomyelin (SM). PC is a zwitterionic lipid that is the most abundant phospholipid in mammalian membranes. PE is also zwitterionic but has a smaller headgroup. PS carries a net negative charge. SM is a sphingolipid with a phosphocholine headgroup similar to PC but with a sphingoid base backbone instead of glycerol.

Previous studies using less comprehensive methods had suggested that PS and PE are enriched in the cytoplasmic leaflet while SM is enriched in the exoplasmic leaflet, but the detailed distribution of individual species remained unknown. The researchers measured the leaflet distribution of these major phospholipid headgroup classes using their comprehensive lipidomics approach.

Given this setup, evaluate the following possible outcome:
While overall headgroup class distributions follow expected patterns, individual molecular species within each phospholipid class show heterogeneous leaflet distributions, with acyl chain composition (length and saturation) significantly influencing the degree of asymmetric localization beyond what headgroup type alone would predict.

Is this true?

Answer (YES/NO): NO